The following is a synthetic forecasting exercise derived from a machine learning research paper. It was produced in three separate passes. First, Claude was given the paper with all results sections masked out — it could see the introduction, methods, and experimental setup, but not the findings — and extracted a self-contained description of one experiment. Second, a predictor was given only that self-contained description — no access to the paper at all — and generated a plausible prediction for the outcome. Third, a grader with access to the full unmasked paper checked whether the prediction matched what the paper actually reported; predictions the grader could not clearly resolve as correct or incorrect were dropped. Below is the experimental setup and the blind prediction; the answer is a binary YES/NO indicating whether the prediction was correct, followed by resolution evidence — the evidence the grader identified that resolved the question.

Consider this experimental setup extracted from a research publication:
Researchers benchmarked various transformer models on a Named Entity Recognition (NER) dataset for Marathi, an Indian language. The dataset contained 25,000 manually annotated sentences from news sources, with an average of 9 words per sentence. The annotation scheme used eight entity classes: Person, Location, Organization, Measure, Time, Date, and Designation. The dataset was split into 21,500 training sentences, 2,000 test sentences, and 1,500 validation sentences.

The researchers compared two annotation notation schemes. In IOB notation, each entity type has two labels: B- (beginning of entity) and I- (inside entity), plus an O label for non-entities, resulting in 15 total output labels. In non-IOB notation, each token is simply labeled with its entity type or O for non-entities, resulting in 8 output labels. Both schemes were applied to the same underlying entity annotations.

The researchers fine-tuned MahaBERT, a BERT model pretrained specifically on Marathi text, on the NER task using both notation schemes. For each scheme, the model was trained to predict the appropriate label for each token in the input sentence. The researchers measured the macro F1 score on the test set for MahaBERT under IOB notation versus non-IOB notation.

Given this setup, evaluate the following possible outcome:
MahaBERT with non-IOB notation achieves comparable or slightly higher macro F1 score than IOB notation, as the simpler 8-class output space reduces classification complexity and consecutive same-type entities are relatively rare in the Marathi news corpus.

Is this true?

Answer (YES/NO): YES